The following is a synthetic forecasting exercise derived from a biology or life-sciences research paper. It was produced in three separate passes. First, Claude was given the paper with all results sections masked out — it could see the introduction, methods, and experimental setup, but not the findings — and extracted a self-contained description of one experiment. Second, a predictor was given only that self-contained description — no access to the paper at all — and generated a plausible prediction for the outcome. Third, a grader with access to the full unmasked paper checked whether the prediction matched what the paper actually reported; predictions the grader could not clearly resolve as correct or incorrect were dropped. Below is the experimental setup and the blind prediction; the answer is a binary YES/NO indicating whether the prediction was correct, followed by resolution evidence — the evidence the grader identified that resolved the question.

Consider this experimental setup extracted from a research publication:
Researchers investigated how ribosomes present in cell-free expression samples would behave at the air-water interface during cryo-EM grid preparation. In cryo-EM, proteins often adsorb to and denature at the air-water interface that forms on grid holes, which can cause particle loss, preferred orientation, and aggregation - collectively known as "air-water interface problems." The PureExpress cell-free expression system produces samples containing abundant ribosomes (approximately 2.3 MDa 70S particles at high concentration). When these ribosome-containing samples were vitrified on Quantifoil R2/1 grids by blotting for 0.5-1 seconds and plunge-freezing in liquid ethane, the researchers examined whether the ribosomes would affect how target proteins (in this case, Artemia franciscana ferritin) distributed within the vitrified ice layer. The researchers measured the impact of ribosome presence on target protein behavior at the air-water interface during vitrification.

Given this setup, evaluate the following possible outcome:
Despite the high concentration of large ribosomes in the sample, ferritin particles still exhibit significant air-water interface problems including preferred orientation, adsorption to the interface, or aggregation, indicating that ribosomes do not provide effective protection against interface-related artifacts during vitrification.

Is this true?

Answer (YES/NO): NO